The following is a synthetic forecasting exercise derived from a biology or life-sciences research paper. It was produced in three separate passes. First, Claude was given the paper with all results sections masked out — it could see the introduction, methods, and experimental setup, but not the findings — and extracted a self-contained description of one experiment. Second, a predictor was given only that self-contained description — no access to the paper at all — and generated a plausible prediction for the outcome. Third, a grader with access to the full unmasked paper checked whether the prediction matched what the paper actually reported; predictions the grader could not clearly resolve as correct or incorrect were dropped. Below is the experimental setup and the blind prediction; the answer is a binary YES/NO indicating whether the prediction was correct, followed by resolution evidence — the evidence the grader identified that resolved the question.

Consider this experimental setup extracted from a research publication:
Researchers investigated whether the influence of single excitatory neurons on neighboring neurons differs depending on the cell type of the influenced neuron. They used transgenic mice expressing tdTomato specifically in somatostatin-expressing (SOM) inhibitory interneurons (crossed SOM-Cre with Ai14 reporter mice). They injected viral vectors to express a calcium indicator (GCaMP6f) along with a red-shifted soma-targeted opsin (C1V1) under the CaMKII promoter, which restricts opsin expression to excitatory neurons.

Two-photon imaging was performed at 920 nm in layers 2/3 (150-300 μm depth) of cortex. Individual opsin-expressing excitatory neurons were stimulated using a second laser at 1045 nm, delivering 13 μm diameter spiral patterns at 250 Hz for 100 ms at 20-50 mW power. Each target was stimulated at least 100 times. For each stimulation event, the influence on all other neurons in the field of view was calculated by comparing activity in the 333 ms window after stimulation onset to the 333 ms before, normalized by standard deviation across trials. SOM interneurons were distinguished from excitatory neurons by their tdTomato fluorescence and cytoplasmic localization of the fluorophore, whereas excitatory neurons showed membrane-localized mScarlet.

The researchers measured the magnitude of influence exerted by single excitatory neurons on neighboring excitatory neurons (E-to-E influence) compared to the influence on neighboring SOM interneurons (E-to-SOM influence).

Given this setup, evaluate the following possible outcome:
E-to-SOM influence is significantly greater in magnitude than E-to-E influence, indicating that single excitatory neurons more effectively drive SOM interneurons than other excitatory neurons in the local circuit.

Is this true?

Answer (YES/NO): NO